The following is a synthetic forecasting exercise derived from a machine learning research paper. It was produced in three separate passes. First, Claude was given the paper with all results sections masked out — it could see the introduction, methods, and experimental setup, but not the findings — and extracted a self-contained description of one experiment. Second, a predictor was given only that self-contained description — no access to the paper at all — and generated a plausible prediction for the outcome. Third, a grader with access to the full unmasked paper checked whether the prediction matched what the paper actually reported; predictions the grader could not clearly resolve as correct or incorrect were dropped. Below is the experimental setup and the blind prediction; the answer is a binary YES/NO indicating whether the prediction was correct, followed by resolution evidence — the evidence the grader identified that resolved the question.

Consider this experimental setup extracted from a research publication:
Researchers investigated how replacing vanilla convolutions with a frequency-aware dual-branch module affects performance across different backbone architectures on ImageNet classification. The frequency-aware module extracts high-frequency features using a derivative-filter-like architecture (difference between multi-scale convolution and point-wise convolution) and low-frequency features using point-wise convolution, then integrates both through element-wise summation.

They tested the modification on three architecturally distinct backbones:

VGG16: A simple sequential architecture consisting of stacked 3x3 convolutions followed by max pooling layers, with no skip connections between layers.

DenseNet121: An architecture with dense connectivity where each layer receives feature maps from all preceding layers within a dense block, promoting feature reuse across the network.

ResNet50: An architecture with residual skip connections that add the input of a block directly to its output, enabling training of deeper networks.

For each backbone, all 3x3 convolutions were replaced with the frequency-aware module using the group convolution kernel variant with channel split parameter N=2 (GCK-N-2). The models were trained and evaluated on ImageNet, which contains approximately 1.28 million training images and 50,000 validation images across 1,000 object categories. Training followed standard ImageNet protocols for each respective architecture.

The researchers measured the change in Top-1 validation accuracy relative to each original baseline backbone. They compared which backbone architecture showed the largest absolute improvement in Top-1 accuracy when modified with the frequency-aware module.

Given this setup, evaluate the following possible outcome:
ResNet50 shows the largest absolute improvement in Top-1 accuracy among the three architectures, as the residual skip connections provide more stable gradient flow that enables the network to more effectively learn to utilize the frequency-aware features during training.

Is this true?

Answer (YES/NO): YES